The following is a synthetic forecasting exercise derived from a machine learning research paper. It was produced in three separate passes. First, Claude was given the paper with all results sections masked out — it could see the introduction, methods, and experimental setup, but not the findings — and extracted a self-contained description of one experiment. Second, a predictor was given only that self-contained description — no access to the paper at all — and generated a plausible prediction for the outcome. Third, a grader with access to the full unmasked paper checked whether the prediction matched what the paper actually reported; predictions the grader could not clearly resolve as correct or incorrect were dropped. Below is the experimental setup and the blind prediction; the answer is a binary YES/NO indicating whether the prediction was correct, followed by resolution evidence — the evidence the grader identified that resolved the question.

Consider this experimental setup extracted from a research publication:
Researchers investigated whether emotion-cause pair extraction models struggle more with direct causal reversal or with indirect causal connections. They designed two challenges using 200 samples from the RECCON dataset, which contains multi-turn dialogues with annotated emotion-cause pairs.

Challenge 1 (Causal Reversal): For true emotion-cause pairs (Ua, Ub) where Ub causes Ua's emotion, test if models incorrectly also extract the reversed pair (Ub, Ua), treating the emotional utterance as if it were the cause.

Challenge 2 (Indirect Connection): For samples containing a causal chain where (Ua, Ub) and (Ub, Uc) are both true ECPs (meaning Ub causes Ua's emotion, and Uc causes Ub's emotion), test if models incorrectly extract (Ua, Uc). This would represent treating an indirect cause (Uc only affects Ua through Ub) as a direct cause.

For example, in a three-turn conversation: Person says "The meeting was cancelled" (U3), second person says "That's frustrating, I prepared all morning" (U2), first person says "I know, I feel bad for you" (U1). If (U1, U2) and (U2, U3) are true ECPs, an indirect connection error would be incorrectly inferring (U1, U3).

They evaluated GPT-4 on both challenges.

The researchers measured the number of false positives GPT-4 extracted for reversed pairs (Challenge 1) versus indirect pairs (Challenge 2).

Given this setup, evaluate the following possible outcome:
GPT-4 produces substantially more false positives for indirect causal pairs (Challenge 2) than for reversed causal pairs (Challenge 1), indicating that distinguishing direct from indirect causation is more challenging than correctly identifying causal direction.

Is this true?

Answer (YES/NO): NO